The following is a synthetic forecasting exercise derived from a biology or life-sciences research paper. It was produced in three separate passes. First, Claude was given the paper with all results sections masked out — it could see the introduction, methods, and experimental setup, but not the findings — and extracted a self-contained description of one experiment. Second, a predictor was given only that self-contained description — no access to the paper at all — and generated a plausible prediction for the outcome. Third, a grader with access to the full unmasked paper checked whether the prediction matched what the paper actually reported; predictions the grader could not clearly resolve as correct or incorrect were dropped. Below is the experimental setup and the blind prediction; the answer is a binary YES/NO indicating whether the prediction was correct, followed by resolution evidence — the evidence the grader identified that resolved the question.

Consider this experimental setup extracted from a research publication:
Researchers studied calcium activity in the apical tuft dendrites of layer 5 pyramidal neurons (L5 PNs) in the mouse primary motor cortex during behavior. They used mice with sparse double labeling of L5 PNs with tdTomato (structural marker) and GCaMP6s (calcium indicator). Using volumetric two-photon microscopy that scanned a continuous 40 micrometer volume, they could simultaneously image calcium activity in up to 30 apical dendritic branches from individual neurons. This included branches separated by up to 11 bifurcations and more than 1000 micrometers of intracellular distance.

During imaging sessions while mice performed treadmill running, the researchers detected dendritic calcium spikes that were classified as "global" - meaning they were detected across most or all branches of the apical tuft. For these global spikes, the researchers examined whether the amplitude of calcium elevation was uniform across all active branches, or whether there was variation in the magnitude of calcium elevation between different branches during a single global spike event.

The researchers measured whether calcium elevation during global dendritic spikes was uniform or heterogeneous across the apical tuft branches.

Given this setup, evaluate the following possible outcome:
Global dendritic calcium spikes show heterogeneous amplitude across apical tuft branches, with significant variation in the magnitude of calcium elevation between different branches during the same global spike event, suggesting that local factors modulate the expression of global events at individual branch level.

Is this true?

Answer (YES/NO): YES